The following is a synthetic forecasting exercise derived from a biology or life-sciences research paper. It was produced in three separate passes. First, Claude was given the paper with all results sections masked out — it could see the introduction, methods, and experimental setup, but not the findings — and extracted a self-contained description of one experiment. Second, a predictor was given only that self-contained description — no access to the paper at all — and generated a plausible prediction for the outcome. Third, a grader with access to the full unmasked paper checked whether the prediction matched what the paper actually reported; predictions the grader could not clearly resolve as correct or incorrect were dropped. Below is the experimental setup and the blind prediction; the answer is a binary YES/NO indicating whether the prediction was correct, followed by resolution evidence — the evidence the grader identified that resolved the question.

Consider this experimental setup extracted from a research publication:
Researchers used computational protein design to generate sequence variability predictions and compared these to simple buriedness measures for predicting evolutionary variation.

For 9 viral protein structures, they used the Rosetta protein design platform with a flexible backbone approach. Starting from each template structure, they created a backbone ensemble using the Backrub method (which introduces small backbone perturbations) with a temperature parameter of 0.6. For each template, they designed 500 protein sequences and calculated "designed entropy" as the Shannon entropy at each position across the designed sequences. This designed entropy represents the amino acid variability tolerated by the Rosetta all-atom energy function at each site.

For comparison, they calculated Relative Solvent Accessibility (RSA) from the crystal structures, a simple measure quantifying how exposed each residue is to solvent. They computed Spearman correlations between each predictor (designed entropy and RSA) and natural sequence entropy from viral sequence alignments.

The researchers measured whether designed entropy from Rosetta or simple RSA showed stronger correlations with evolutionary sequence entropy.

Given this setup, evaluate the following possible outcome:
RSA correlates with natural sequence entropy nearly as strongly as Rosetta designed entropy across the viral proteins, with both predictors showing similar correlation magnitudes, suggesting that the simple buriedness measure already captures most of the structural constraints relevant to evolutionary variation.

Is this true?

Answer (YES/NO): NO